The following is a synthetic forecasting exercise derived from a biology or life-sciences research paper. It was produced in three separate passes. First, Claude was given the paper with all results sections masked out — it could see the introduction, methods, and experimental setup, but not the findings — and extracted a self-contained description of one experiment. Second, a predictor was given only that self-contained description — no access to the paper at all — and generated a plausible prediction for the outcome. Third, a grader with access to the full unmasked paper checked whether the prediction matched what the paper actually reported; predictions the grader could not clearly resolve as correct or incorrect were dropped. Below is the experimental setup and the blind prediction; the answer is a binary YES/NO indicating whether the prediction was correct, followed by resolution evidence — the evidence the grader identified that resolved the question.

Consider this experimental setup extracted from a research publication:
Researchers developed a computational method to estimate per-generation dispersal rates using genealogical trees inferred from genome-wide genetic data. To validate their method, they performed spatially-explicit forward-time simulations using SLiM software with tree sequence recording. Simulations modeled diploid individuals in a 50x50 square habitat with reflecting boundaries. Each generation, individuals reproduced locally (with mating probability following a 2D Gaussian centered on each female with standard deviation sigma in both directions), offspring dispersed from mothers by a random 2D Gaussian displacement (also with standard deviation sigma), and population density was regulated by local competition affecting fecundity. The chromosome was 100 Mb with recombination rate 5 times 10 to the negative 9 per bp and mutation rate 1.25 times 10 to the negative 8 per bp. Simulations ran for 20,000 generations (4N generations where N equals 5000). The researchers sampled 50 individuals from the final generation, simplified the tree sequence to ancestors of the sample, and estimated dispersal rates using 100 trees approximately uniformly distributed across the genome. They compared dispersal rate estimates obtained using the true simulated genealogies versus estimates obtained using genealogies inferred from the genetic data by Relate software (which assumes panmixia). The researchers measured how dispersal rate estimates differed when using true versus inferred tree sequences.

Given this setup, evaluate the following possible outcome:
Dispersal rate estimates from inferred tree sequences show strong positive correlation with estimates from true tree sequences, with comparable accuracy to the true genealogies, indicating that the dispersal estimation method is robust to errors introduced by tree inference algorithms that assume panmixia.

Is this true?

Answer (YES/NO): NO